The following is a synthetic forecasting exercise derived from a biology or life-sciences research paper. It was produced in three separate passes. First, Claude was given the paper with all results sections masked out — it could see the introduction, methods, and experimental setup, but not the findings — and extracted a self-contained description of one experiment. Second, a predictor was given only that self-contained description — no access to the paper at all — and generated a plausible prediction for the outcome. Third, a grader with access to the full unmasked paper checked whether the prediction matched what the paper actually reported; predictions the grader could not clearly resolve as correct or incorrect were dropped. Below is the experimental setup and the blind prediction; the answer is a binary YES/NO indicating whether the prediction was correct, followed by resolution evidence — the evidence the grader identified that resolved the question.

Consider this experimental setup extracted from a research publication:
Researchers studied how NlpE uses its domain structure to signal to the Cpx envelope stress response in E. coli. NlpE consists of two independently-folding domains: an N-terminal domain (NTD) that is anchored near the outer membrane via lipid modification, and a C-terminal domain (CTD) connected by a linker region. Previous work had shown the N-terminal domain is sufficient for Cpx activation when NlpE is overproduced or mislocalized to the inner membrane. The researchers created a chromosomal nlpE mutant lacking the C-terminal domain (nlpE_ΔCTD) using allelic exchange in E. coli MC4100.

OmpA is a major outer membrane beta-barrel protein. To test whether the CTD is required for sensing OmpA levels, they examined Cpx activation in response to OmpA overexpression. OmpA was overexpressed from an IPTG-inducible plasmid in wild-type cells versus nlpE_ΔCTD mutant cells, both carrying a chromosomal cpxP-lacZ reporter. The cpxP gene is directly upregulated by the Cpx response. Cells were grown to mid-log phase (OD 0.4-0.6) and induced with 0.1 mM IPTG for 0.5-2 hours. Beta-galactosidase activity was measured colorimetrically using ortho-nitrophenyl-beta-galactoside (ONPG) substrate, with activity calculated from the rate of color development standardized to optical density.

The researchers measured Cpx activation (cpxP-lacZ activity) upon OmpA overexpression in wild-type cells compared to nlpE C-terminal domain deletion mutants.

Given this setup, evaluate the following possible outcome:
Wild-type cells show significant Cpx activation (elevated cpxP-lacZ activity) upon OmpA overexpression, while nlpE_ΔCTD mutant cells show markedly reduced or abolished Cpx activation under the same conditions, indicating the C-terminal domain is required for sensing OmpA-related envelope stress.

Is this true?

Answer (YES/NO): YES